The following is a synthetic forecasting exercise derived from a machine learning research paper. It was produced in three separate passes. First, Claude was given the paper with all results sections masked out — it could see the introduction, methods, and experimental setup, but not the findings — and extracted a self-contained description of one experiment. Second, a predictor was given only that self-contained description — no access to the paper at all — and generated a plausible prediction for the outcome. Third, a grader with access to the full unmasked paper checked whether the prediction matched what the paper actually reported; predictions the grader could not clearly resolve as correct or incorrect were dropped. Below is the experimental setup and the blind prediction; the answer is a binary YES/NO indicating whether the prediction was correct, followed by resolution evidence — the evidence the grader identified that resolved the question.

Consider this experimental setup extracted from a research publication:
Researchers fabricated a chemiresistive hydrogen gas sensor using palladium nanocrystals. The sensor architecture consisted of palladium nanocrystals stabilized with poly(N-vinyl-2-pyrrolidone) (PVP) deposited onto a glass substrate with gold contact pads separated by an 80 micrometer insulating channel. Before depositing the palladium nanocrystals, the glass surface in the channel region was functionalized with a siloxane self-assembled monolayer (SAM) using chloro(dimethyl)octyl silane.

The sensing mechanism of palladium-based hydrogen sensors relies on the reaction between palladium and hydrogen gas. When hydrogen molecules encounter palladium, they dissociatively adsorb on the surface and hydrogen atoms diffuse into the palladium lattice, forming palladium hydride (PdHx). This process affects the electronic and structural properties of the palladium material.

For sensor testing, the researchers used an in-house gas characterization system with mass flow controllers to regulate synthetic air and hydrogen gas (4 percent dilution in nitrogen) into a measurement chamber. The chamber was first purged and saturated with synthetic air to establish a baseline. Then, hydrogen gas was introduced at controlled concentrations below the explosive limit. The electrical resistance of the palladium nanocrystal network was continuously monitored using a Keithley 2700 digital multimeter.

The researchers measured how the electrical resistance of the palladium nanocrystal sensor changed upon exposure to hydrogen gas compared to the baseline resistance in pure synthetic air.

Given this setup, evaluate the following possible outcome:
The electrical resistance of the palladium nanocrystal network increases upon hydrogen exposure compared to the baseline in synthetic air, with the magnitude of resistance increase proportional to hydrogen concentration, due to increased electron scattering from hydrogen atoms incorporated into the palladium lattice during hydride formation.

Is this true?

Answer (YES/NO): NO